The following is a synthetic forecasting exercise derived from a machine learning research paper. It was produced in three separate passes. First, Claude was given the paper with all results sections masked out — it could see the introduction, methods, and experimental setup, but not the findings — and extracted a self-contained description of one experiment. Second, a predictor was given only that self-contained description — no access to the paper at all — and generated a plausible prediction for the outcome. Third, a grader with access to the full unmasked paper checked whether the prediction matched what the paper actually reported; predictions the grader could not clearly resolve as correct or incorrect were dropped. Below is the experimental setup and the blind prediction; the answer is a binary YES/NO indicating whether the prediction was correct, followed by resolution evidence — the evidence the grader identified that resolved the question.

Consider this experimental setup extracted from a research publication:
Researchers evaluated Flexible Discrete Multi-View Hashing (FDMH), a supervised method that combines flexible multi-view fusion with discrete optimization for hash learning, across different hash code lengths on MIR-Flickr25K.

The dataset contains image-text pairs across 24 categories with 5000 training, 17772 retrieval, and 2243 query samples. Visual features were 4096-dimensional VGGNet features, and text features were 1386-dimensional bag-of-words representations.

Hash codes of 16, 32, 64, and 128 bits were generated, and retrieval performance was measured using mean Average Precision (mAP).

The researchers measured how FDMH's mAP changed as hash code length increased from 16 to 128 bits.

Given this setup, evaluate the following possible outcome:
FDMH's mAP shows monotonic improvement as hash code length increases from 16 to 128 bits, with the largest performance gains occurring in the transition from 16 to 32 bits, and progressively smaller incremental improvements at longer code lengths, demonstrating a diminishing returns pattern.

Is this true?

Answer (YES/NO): YES